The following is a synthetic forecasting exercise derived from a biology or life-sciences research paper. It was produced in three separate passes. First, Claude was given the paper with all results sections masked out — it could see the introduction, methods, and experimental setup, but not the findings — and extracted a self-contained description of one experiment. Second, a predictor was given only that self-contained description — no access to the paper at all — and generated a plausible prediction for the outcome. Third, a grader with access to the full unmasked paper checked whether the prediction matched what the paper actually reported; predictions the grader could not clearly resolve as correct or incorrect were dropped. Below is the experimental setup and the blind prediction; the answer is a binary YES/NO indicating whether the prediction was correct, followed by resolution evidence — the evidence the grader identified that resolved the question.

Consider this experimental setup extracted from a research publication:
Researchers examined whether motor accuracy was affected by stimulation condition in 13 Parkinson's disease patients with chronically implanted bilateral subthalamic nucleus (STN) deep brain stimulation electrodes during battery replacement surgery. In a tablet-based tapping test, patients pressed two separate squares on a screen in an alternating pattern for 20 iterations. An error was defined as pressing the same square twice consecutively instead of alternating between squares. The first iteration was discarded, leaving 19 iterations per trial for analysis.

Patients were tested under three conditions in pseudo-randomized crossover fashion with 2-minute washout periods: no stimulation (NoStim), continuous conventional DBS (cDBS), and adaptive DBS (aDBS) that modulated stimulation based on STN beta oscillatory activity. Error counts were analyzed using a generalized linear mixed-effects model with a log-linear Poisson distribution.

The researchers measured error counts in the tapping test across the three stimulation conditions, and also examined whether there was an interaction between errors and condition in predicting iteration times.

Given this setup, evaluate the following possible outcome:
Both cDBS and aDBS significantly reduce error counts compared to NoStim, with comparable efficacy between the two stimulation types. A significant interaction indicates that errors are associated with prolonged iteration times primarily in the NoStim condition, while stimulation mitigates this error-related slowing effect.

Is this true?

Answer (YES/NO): NO